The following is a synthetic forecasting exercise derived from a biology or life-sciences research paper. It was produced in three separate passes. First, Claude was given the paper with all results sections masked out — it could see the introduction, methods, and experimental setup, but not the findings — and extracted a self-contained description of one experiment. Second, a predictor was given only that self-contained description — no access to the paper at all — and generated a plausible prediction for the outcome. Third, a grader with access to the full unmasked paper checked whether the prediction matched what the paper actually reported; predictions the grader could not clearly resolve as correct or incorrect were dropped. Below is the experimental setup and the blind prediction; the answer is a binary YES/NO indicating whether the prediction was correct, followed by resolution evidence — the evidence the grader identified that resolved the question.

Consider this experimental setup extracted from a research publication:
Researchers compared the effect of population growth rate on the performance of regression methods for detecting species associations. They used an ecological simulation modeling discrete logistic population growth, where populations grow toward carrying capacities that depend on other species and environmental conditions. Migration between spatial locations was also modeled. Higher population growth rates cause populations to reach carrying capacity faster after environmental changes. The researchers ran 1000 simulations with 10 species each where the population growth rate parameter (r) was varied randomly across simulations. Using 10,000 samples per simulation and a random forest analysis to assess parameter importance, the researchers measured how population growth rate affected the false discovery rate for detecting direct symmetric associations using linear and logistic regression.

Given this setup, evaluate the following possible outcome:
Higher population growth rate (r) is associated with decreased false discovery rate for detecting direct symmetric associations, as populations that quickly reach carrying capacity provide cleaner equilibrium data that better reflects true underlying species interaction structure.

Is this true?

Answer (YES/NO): YES